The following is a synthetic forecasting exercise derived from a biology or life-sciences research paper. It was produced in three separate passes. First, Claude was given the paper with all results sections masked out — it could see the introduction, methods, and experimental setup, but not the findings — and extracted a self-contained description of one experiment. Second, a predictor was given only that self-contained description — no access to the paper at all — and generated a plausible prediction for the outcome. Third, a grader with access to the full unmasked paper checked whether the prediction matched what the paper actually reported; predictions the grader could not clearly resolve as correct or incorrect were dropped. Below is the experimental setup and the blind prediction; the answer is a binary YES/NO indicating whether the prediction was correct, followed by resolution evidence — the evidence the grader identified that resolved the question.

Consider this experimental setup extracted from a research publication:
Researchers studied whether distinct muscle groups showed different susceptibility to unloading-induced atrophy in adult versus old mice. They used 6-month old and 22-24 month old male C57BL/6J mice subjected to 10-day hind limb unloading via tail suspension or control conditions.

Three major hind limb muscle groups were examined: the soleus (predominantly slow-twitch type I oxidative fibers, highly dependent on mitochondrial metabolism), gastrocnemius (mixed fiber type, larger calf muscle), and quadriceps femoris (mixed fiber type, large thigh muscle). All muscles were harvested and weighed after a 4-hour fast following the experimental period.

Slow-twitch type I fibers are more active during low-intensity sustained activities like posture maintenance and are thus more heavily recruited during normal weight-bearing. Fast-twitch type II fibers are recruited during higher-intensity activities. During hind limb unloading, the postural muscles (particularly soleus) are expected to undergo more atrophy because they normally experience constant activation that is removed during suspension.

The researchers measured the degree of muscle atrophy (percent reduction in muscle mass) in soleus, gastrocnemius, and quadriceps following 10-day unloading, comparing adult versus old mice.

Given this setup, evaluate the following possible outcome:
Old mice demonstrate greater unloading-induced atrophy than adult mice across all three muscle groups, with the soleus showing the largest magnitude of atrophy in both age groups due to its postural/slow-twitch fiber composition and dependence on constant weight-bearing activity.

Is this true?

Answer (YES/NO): NO